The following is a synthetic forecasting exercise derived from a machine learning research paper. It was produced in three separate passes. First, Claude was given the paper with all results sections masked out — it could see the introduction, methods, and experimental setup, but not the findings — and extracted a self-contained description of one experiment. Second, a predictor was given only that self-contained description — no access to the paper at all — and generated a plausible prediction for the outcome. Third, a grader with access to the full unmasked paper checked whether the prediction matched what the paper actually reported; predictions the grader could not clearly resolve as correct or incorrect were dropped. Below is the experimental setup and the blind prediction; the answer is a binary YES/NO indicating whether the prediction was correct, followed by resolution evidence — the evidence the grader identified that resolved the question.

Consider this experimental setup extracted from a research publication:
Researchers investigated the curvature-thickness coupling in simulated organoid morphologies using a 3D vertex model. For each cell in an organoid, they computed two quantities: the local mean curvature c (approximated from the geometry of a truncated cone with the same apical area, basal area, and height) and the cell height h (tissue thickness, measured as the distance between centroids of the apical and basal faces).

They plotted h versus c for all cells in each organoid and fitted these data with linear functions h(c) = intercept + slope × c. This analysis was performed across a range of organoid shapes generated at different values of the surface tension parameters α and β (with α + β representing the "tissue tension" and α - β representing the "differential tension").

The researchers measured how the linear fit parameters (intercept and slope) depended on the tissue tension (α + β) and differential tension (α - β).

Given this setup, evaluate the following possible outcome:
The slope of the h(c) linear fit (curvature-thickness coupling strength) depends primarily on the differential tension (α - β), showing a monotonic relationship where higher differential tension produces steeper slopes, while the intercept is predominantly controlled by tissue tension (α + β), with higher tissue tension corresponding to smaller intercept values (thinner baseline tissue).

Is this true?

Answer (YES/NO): NO